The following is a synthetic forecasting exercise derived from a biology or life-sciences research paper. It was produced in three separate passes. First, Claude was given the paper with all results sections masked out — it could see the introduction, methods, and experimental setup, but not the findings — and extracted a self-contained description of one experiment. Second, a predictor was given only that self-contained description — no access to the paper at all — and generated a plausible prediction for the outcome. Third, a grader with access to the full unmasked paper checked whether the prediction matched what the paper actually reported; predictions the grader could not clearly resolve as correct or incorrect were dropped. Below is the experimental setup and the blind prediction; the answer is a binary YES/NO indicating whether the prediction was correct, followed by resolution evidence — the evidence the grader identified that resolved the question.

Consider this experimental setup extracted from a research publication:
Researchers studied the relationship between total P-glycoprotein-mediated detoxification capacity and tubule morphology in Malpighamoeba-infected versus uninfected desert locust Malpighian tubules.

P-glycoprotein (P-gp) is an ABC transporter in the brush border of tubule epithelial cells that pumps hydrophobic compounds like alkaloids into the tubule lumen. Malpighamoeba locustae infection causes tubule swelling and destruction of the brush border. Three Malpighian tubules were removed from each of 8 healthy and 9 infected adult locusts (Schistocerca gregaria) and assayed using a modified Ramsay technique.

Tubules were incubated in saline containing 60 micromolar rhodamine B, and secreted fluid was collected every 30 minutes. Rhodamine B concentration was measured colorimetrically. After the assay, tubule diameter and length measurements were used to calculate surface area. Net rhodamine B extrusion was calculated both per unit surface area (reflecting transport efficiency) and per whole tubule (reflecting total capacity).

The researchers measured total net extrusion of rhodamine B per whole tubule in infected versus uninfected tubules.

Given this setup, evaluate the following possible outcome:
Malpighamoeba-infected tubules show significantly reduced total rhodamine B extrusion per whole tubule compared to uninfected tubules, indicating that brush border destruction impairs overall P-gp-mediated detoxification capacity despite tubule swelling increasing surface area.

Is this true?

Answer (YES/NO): NO